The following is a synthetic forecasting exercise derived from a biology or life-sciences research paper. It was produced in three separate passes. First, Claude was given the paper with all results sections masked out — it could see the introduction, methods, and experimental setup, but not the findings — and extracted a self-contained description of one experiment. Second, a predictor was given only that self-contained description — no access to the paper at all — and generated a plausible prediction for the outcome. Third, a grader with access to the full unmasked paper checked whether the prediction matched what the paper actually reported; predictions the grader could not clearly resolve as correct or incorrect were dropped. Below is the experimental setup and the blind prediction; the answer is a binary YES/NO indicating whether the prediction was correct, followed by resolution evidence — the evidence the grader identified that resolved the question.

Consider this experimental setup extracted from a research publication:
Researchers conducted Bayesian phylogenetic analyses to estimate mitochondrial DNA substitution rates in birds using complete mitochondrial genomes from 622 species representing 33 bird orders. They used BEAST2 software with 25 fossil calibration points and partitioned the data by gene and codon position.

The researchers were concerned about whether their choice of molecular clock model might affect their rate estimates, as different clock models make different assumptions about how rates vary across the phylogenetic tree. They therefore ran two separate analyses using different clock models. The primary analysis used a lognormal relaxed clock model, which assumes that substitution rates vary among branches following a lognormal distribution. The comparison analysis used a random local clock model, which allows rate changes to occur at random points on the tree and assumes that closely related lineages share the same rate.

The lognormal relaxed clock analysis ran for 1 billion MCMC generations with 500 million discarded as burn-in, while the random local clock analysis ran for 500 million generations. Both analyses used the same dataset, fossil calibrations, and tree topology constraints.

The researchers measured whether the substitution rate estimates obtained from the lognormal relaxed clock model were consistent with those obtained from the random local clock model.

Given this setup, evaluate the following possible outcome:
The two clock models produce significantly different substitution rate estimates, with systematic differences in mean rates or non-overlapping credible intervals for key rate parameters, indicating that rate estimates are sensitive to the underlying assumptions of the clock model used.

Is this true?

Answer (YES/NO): YES